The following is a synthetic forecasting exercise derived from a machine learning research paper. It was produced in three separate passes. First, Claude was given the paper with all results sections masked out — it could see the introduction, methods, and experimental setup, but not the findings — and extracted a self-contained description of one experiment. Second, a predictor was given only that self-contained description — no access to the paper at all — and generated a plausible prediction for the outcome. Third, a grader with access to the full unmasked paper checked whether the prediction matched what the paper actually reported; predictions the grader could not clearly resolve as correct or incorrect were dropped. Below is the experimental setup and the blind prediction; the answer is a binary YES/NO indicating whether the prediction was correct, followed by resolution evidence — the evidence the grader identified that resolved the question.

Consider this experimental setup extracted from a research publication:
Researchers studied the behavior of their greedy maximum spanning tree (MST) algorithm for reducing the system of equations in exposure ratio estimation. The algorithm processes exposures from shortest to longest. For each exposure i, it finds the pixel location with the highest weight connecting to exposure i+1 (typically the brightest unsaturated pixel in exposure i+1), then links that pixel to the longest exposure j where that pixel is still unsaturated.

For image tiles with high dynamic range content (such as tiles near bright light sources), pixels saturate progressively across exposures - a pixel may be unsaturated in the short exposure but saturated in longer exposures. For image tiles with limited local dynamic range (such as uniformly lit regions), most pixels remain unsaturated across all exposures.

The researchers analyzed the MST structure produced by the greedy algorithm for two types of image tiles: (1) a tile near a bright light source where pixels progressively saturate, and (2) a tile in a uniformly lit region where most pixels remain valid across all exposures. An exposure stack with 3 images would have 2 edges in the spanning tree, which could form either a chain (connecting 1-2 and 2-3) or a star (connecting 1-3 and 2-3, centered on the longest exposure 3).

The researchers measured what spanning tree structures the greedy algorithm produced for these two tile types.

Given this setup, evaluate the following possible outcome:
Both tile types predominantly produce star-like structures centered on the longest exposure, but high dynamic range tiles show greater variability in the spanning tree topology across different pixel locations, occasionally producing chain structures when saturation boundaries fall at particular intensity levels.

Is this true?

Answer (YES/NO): NO